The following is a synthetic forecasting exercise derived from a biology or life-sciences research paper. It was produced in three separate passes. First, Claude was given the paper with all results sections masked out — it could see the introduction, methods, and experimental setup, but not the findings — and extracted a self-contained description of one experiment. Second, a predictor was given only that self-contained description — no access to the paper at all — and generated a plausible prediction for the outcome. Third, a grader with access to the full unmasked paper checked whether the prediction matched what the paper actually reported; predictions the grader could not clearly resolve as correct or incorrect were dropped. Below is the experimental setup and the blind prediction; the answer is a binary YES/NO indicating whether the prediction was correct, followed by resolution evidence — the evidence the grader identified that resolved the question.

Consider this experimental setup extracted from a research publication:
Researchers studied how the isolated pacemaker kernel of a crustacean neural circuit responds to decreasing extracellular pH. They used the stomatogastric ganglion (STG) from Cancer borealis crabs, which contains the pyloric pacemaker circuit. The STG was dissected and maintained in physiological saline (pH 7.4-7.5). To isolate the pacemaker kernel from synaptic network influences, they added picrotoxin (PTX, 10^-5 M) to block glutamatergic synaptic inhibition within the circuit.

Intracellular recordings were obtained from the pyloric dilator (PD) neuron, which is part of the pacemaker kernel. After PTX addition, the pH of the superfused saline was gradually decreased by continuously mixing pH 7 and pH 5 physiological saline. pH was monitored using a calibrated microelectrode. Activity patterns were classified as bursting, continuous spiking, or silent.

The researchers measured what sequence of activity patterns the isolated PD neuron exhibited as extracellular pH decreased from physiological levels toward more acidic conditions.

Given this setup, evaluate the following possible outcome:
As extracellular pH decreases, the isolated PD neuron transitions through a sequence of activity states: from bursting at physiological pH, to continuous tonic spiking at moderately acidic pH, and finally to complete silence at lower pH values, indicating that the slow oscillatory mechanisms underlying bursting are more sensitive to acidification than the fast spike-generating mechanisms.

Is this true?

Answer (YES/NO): YES